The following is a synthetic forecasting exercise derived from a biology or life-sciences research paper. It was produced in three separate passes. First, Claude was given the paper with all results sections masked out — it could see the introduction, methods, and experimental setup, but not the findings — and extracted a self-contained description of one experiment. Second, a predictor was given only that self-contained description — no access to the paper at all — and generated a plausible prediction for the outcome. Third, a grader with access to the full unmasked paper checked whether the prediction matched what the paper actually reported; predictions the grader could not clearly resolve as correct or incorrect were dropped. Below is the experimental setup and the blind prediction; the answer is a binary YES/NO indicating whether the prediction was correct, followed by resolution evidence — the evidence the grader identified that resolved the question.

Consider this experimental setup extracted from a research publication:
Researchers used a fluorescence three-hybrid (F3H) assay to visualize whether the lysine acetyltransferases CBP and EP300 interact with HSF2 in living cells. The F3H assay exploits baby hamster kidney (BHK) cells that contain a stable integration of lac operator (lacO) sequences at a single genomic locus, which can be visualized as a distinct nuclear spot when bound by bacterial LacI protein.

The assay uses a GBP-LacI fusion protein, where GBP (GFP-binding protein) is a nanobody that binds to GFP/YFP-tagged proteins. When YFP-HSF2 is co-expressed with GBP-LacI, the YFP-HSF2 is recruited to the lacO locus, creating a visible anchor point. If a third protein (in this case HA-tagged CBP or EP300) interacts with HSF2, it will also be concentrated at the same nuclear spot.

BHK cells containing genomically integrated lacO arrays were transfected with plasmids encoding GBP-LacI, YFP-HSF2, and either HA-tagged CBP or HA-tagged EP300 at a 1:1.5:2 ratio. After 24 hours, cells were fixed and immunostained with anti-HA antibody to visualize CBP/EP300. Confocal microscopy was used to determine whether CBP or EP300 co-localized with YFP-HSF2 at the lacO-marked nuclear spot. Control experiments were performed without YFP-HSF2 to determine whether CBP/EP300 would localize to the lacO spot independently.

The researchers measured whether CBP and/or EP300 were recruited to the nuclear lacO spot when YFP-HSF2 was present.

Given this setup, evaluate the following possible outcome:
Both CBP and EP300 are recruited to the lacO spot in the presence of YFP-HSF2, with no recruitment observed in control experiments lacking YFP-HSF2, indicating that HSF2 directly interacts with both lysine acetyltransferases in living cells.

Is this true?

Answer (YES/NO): YES